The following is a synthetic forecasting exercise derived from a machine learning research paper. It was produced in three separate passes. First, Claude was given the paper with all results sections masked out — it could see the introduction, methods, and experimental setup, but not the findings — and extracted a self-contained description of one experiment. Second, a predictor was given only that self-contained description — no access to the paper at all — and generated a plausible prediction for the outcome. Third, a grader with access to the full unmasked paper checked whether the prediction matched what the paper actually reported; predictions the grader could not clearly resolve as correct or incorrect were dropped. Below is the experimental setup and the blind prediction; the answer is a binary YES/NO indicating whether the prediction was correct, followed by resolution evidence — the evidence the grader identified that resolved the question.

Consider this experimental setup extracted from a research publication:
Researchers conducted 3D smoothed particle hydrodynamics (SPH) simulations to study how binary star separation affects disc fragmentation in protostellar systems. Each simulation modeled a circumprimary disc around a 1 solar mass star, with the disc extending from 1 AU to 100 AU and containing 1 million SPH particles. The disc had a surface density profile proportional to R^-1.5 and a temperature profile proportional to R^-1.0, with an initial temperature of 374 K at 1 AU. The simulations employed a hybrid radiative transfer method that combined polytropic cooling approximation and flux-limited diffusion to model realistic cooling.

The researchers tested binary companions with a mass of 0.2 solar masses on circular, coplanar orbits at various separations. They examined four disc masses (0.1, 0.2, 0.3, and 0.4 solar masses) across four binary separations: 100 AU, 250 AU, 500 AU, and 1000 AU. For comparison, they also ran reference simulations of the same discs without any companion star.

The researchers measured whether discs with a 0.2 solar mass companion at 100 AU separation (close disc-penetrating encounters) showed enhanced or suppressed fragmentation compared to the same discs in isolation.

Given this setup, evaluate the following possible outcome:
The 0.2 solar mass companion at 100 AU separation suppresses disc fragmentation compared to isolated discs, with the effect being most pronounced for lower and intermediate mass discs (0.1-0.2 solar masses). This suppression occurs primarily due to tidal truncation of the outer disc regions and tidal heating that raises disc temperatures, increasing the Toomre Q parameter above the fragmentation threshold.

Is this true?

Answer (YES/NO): NO